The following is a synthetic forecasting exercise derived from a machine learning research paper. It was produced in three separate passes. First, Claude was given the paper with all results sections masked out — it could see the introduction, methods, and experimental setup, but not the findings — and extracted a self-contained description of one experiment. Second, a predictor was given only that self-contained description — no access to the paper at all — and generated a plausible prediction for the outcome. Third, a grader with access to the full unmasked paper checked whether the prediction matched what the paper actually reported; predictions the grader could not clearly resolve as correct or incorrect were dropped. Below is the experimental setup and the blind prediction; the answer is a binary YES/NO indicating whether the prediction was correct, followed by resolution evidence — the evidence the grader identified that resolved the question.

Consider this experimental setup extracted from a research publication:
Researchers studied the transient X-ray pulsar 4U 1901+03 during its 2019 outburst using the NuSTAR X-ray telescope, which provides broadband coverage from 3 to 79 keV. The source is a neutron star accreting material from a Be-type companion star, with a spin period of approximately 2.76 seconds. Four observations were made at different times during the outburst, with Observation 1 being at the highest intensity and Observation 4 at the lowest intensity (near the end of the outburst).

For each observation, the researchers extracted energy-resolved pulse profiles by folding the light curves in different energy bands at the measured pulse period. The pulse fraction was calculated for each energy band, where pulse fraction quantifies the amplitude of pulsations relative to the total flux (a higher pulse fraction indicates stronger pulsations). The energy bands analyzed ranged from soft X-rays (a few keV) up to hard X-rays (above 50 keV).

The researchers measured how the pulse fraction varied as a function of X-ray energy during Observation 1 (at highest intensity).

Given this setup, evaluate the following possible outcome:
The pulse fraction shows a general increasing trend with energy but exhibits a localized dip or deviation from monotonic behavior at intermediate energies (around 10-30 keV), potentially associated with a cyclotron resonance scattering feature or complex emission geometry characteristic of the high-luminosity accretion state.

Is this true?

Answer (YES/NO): NO